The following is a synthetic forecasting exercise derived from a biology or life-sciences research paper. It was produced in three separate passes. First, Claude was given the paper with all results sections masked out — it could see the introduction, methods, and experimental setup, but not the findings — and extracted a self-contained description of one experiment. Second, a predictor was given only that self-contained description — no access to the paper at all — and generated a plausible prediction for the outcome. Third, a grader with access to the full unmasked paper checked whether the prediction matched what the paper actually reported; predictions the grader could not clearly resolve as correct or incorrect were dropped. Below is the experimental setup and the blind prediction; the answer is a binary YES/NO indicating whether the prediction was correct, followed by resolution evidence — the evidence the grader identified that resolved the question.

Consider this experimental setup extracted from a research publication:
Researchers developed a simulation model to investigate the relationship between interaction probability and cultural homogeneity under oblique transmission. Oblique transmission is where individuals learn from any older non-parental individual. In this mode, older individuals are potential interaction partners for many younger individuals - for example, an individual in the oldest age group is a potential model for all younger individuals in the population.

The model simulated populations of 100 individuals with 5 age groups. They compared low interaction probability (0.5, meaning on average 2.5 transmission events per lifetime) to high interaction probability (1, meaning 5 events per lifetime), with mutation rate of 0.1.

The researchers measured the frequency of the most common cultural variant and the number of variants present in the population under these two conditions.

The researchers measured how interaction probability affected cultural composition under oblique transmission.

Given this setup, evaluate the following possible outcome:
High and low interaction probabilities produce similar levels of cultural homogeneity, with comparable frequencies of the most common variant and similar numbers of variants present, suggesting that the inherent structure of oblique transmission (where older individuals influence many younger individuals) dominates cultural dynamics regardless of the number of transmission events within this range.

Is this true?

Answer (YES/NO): NO